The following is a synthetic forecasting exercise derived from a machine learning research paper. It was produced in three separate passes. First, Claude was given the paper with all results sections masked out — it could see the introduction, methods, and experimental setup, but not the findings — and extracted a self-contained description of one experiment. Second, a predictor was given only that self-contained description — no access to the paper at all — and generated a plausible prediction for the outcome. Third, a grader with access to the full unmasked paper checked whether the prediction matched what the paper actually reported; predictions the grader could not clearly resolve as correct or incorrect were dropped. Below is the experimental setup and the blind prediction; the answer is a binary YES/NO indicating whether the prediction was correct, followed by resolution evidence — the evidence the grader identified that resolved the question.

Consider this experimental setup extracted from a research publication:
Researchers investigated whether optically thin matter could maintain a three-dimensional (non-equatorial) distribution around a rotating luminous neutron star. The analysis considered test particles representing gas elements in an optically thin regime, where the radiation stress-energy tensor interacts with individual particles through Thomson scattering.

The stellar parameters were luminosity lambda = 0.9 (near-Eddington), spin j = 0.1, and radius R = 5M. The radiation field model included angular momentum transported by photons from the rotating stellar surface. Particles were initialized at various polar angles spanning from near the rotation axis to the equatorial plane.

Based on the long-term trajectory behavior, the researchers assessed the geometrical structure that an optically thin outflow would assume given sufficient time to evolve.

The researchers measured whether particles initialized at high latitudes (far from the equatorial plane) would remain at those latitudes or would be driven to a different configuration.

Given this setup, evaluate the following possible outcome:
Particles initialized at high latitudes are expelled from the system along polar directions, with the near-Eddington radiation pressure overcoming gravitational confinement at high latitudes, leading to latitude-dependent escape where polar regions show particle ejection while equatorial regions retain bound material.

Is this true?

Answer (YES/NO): NO